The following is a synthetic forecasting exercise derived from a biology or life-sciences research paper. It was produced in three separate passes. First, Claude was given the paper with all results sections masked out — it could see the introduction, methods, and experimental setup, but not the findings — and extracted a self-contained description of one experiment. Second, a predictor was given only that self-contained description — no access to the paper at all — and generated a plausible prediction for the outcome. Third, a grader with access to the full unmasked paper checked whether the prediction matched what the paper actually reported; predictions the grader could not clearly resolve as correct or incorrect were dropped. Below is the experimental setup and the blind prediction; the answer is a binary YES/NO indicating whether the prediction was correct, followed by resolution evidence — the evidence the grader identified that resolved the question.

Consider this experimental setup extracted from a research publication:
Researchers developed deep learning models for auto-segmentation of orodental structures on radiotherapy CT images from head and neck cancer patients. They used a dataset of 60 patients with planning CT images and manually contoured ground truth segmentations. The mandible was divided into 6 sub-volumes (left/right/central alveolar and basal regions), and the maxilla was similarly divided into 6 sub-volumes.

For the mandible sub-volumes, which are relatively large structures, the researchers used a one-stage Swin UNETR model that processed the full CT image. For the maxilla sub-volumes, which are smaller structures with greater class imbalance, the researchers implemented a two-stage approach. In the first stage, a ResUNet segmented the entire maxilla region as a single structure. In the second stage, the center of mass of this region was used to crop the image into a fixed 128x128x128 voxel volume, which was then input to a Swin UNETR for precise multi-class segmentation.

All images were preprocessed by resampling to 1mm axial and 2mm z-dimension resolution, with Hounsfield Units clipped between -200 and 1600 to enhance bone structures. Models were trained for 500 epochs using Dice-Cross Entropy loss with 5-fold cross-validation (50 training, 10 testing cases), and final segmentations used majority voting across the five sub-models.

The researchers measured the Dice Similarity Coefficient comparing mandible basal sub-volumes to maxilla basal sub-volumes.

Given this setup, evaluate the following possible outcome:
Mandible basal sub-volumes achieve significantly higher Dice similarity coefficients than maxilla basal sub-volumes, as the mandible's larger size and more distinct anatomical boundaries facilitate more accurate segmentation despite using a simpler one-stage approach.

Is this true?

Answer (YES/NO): YES